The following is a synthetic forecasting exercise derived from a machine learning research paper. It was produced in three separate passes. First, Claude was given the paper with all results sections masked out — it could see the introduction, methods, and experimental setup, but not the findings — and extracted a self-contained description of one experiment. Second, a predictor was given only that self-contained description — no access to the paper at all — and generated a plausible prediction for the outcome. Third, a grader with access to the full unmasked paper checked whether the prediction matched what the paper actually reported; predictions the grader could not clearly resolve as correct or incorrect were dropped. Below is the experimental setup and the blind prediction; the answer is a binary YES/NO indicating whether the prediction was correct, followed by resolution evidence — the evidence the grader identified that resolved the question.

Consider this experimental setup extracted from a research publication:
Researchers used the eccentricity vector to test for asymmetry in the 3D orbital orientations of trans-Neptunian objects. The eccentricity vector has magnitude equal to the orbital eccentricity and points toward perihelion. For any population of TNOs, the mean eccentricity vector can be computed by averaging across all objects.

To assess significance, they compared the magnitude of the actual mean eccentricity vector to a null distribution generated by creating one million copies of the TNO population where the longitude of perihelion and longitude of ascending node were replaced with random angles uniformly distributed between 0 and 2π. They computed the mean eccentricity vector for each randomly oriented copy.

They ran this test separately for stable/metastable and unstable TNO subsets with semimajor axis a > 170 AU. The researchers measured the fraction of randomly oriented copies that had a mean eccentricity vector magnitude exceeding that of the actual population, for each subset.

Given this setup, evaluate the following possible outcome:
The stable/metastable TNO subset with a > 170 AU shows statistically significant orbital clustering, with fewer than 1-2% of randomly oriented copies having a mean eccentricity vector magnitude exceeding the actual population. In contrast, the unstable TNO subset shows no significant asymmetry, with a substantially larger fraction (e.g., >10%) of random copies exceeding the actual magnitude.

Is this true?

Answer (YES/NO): YES